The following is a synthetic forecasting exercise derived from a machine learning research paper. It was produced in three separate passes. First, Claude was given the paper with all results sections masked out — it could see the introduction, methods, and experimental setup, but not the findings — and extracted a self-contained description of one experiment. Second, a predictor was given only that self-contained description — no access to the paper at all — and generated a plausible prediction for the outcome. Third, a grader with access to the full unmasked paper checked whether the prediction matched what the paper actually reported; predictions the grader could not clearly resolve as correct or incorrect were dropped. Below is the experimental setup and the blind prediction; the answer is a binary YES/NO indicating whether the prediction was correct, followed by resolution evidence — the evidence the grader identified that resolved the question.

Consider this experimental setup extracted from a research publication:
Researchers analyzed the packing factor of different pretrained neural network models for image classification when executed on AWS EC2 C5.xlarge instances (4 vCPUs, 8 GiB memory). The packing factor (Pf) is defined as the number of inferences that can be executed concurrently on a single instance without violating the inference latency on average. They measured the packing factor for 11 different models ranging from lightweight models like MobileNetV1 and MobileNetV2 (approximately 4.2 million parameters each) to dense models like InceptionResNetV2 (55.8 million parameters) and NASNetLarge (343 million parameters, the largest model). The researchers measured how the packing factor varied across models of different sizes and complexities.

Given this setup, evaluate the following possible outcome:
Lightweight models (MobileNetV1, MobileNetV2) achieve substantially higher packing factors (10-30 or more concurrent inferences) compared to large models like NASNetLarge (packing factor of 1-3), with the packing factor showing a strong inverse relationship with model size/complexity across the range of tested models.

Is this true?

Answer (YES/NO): NO